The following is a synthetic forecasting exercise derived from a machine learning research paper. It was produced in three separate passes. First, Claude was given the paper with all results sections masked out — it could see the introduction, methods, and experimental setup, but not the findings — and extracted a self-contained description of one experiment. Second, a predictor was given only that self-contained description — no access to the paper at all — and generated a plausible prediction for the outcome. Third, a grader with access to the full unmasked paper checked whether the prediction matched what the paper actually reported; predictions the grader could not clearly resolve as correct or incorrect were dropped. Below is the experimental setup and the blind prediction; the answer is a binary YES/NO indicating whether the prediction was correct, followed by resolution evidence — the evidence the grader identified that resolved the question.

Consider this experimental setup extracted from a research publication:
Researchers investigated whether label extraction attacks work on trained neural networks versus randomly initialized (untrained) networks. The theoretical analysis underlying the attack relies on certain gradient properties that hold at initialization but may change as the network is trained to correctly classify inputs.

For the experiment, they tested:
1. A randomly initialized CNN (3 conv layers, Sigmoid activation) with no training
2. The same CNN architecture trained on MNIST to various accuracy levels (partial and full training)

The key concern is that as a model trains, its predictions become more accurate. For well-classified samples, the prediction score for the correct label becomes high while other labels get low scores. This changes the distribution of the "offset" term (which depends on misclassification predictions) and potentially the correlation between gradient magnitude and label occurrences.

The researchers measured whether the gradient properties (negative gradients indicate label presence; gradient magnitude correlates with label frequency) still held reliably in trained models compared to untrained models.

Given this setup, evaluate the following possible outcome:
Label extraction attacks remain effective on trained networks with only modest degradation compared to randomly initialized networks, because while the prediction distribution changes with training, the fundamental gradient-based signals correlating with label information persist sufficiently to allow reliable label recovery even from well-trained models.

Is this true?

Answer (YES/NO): NO